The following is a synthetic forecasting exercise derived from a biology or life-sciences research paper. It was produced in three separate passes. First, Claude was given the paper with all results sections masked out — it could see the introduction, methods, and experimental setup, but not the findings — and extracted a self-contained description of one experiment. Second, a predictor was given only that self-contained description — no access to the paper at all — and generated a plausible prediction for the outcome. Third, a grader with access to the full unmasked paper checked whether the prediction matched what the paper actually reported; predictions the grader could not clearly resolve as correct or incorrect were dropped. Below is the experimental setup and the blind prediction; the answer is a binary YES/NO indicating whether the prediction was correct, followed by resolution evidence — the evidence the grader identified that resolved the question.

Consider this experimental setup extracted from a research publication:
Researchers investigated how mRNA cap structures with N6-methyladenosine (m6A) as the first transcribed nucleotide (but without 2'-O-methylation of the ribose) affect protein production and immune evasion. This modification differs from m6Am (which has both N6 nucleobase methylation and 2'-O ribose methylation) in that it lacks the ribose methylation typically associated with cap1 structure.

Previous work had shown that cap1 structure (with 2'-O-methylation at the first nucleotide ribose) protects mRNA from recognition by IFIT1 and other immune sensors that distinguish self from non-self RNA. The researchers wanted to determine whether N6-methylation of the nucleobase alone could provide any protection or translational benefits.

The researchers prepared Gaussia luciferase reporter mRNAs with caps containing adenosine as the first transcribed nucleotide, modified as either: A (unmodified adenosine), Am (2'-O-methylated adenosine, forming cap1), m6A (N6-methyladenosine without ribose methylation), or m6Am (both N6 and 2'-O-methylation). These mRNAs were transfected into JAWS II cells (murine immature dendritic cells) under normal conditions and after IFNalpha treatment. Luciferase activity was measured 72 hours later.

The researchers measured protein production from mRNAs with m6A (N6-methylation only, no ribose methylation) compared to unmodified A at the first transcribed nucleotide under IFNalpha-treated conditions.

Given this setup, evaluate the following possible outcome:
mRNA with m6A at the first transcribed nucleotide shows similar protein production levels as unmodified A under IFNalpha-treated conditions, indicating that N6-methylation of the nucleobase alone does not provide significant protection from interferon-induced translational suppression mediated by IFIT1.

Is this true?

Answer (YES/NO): YES